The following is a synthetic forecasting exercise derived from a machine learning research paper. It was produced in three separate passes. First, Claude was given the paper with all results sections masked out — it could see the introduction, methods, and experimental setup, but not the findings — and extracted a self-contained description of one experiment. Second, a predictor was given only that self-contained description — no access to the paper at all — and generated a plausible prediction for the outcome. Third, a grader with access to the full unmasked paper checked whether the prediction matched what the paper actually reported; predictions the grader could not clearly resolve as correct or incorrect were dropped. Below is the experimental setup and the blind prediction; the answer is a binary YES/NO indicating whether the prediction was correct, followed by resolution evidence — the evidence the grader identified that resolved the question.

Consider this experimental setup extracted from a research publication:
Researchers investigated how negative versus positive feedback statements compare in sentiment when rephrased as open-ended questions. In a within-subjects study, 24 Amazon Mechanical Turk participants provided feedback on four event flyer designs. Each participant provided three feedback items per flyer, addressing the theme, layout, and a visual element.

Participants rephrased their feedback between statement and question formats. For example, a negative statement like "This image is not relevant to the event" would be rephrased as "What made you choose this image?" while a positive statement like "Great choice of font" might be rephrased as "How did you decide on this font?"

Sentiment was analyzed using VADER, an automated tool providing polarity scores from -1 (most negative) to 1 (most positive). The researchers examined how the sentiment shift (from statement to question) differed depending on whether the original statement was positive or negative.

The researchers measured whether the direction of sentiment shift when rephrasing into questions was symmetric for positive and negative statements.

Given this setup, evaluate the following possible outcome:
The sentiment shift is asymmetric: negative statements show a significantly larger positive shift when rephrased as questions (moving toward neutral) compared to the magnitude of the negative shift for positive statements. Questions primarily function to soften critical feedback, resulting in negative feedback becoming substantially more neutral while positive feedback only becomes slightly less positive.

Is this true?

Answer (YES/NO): NO